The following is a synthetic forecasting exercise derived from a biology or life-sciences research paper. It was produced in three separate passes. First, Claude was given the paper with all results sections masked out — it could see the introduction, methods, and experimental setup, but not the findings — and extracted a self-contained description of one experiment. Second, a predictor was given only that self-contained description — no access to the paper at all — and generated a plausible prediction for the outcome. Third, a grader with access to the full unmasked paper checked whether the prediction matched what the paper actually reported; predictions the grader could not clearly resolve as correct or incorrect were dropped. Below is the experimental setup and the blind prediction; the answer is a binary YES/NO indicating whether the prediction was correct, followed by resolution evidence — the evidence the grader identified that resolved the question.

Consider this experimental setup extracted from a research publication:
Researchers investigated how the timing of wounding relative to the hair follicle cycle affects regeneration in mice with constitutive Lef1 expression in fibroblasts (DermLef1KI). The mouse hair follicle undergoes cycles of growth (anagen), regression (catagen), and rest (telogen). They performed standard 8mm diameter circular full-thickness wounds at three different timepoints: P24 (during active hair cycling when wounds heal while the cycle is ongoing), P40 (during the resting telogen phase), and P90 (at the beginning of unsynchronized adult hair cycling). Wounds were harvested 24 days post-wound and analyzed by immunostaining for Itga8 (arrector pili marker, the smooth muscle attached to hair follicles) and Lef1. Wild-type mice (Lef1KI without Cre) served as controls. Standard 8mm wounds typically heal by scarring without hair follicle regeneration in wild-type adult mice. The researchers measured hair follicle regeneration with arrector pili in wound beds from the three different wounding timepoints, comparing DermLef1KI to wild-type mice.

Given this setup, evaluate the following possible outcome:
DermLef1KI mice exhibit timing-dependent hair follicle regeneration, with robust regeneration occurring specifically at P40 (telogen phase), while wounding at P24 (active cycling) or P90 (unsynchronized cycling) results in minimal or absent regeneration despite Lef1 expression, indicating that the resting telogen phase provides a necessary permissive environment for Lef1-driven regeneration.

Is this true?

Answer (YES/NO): NO